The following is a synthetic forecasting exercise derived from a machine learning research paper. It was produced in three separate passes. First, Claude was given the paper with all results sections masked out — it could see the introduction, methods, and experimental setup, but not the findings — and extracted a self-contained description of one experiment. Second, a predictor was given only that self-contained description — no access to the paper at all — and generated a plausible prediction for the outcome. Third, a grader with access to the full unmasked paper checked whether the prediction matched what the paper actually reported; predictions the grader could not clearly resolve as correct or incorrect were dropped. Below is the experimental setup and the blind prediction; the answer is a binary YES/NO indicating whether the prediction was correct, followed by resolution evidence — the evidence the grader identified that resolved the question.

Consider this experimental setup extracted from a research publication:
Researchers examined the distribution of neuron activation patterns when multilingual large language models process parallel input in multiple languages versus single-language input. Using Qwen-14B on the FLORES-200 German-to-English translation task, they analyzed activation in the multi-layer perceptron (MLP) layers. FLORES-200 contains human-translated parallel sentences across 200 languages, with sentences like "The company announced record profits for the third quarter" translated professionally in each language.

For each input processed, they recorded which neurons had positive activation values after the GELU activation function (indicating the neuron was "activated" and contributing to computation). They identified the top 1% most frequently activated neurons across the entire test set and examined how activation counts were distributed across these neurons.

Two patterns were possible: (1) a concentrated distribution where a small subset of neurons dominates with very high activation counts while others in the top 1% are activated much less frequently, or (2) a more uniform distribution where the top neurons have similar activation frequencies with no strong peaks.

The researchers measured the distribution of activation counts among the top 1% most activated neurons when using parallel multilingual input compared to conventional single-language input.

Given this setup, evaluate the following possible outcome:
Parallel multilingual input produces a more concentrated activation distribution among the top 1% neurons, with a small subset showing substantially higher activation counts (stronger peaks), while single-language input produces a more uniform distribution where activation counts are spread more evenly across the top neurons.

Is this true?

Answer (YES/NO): YES